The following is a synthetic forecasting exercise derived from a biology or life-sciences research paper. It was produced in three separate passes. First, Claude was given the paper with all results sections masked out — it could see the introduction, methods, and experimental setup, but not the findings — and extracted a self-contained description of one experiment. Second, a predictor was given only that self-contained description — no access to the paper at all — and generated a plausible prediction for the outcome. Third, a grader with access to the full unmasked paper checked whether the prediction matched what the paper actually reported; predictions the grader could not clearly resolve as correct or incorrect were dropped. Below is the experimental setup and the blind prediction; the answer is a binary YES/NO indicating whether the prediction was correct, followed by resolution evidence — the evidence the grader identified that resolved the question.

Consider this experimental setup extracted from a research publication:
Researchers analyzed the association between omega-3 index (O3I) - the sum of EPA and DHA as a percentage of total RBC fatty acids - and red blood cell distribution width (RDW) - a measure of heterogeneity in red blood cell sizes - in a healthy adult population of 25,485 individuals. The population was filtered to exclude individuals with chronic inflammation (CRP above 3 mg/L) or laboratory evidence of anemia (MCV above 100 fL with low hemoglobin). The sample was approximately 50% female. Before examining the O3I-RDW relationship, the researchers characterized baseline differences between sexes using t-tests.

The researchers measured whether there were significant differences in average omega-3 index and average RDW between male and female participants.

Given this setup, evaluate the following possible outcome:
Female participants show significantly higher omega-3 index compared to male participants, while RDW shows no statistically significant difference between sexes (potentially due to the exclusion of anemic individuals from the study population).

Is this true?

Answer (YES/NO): NO